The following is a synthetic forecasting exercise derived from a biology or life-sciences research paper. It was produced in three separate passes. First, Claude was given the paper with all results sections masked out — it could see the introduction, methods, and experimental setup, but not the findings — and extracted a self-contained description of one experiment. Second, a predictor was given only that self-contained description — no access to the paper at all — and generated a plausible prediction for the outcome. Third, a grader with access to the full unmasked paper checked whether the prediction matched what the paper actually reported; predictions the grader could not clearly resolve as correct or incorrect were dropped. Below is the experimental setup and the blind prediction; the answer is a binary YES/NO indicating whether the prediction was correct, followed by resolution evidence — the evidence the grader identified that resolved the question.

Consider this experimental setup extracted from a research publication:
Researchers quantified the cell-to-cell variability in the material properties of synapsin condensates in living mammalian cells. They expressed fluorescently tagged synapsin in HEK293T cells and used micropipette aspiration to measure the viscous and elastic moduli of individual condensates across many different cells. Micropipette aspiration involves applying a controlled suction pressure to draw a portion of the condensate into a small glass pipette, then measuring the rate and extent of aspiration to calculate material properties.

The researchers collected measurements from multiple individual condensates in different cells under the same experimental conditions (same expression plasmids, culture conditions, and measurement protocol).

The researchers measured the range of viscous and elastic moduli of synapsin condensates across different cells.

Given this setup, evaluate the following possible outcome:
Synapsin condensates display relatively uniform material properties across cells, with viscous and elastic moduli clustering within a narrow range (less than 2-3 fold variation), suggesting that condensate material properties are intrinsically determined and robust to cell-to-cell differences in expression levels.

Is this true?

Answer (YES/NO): NO